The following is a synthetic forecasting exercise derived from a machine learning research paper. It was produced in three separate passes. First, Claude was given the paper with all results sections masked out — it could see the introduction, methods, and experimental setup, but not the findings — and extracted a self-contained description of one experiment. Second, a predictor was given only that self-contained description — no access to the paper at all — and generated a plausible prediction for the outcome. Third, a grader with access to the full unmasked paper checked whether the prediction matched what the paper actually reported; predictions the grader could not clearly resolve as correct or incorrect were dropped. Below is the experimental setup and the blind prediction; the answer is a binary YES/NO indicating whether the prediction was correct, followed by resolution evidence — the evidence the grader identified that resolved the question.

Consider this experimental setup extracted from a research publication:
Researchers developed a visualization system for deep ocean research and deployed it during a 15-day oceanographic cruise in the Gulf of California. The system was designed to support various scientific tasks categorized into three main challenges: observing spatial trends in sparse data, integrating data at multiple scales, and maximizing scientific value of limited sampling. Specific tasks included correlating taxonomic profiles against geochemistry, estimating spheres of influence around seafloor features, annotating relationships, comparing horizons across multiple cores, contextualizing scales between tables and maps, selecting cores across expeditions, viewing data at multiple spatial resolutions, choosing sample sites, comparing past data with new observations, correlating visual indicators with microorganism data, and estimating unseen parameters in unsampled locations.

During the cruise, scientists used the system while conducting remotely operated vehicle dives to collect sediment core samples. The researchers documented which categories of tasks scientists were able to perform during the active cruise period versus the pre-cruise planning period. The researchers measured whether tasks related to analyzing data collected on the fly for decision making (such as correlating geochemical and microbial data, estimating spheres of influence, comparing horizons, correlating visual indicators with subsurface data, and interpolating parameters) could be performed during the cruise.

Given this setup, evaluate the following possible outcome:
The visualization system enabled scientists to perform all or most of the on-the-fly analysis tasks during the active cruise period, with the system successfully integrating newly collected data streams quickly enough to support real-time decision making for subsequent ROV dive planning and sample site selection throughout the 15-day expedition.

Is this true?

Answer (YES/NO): NO